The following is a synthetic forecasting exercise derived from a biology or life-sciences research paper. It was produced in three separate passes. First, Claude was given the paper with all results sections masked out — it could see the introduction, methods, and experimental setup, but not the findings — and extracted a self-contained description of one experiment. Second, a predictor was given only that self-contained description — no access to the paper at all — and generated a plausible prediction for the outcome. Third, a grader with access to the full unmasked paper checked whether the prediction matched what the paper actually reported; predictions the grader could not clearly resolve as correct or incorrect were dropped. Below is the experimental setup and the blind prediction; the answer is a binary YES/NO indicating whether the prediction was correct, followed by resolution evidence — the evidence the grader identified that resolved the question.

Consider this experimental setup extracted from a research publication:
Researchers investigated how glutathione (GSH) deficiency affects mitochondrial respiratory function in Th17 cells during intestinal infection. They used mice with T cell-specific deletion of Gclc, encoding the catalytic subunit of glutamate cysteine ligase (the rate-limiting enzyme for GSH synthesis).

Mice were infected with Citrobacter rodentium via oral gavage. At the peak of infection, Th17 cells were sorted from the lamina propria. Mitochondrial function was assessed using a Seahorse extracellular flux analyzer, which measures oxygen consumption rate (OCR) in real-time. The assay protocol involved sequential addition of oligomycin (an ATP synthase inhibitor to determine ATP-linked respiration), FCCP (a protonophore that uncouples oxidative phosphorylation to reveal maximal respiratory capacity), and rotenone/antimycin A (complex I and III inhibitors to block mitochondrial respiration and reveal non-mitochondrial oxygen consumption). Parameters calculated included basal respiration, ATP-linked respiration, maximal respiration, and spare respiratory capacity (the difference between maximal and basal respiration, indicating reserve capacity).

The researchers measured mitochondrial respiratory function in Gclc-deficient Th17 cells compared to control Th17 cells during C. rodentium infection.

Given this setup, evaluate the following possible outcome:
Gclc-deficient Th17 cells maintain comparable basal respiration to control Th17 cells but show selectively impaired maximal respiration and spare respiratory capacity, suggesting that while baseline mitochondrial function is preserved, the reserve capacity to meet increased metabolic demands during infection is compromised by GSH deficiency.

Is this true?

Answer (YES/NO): NO